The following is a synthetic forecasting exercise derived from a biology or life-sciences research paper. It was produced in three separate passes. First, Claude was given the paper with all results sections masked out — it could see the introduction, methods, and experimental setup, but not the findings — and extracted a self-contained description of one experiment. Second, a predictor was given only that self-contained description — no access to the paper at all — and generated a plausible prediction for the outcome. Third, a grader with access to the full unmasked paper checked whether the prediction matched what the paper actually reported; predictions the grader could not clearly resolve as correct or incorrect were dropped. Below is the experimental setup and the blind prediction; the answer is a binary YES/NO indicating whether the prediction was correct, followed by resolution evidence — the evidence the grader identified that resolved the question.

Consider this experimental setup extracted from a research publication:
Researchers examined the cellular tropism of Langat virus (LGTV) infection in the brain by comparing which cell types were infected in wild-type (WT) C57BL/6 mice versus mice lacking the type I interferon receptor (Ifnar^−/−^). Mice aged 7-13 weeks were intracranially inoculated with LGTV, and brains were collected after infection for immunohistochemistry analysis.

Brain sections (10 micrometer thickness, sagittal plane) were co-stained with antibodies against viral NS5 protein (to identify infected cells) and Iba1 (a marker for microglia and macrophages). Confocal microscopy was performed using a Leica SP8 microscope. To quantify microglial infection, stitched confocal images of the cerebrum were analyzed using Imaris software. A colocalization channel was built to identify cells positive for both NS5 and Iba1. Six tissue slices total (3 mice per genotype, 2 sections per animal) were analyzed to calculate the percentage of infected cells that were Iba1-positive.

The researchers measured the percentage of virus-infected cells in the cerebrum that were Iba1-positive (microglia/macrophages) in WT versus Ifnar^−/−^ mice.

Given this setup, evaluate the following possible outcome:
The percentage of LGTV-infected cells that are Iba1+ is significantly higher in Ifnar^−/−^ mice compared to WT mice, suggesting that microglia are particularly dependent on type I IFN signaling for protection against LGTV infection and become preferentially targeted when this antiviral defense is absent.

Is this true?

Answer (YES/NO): YES